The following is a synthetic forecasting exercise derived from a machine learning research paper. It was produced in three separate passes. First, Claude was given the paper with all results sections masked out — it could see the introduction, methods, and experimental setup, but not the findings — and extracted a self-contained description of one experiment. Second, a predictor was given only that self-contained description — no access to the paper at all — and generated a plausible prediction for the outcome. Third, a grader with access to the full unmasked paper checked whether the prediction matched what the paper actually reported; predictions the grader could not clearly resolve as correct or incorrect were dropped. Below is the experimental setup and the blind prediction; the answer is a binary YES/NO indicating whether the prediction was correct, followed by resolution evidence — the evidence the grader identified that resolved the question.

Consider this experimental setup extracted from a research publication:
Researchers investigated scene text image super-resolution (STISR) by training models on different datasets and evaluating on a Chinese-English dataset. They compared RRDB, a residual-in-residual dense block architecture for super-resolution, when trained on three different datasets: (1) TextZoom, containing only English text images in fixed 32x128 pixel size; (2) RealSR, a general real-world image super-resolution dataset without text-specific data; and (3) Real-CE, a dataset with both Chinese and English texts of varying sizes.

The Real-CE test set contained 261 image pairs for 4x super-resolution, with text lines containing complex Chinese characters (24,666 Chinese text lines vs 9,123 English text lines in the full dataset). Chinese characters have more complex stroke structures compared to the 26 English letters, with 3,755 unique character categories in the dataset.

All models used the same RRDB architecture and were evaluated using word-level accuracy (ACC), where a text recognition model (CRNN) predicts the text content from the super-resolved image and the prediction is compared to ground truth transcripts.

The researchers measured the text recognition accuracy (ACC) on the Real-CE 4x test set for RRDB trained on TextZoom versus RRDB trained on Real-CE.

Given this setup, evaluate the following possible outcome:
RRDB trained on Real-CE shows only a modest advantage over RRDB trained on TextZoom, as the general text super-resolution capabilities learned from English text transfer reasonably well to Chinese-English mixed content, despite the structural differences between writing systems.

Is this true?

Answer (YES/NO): NO